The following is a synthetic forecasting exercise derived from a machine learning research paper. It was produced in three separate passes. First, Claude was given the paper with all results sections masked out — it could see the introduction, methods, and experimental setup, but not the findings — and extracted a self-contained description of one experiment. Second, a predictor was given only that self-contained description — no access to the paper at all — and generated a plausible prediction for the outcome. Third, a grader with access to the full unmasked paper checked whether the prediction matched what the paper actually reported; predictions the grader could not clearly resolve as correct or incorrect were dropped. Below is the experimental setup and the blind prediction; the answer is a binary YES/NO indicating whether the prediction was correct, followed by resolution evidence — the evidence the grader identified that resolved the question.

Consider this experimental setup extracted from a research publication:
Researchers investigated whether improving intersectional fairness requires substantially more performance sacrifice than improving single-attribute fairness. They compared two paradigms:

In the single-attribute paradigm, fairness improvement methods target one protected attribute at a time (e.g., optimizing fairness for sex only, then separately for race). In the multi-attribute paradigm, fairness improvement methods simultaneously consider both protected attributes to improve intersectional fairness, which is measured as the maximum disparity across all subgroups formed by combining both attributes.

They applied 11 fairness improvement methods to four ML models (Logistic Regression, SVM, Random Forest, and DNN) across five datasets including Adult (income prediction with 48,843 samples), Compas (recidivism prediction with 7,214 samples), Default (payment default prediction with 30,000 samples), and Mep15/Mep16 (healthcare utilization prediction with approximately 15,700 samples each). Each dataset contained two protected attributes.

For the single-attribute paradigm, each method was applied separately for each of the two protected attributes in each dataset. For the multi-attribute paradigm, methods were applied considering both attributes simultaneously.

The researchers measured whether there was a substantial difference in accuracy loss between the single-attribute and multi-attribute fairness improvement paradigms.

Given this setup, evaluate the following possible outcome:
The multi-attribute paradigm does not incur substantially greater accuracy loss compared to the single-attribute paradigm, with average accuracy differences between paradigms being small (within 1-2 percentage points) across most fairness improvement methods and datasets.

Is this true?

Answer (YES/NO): YES